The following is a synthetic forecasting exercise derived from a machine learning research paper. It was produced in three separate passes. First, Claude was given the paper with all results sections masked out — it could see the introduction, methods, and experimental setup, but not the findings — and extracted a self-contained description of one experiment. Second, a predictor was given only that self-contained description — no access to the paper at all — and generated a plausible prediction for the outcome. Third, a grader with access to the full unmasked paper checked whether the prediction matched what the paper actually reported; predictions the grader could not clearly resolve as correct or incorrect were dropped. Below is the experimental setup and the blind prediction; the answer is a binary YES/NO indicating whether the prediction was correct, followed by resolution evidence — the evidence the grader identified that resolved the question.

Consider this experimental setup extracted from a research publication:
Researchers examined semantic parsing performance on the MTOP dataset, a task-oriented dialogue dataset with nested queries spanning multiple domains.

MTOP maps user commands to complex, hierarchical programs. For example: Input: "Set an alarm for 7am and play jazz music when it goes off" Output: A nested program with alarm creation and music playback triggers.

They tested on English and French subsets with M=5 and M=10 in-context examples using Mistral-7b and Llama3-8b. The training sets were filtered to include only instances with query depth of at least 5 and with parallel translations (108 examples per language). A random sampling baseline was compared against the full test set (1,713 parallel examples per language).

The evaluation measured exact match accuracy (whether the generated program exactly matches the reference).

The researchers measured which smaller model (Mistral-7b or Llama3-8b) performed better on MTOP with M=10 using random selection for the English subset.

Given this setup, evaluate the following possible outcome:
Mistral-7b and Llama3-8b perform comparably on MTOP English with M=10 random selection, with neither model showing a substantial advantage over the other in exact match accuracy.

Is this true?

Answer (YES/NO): NO